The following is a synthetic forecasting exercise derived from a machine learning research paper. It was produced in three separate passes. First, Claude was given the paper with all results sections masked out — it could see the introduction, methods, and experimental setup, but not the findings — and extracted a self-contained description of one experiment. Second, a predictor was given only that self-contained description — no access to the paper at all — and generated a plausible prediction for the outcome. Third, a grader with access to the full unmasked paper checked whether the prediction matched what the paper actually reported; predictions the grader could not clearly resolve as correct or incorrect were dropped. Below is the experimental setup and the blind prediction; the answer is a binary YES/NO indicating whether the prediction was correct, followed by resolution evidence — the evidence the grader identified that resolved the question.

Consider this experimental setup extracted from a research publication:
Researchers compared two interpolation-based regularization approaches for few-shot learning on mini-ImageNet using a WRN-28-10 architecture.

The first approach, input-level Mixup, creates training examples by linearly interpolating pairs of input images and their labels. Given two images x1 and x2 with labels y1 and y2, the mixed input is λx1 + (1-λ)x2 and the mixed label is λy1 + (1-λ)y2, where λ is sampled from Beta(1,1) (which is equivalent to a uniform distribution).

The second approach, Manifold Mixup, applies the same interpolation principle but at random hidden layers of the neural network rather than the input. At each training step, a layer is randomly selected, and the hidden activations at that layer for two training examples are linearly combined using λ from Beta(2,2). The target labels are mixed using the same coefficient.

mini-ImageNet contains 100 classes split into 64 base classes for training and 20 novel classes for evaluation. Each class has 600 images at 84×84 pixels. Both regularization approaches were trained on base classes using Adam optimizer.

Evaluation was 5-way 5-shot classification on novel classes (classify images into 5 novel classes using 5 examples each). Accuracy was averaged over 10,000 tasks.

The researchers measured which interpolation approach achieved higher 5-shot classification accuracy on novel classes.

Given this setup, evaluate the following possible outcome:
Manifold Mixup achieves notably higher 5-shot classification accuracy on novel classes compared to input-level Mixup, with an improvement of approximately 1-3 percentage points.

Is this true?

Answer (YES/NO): NO